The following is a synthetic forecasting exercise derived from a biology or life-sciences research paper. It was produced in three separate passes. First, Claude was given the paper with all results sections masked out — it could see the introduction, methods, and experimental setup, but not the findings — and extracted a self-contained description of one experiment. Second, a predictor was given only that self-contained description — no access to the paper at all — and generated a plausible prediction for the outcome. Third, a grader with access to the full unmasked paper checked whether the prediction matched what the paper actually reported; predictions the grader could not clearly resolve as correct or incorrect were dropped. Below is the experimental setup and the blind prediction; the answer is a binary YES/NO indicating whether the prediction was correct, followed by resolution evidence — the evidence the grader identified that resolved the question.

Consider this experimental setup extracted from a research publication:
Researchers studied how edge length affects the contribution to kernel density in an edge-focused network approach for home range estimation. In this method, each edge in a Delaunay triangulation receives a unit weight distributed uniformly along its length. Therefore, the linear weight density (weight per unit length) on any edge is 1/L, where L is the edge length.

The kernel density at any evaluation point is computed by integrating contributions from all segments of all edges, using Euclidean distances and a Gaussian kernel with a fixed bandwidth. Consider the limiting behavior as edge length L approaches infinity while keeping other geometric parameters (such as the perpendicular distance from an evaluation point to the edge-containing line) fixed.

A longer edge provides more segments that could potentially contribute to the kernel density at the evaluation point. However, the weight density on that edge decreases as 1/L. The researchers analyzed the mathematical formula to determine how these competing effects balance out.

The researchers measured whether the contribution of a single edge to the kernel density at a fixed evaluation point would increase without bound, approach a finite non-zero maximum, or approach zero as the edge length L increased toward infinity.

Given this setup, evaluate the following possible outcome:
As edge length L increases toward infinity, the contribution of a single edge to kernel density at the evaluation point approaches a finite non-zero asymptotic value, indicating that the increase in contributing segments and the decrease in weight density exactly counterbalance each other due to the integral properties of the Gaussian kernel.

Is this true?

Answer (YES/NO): NO